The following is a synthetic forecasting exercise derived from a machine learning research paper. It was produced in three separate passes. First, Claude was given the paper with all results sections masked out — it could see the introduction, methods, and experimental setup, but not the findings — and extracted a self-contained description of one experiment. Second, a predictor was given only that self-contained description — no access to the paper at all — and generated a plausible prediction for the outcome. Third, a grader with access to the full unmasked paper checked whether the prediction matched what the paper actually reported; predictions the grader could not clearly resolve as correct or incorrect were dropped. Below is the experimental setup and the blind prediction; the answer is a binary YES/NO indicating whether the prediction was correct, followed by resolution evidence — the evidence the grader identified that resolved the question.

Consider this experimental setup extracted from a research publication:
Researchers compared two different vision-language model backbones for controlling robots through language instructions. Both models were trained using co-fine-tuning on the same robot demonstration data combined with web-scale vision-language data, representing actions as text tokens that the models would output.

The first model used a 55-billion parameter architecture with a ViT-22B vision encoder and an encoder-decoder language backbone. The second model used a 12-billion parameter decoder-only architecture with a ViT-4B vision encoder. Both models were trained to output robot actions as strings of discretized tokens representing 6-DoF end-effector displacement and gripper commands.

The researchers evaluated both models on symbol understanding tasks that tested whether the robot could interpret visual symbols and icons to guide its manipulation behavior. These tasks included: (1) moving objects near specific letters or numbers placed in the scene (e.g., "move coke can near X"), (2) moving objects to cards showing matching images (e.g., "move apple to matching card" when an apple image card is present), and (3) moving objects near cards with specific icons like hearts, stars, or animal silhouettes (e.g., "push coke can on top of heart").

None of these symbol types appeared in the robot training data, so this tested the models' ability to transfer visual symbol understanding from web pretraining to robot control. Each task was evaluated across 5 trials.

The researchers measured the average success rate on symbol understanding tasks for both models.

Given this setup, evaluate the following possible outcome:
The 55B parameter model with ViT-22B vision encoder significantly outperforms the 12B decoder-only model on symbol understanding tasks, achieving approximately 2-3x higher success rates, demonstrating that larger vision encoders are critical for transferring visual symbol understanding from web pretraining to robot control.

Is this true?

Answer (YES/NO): YES